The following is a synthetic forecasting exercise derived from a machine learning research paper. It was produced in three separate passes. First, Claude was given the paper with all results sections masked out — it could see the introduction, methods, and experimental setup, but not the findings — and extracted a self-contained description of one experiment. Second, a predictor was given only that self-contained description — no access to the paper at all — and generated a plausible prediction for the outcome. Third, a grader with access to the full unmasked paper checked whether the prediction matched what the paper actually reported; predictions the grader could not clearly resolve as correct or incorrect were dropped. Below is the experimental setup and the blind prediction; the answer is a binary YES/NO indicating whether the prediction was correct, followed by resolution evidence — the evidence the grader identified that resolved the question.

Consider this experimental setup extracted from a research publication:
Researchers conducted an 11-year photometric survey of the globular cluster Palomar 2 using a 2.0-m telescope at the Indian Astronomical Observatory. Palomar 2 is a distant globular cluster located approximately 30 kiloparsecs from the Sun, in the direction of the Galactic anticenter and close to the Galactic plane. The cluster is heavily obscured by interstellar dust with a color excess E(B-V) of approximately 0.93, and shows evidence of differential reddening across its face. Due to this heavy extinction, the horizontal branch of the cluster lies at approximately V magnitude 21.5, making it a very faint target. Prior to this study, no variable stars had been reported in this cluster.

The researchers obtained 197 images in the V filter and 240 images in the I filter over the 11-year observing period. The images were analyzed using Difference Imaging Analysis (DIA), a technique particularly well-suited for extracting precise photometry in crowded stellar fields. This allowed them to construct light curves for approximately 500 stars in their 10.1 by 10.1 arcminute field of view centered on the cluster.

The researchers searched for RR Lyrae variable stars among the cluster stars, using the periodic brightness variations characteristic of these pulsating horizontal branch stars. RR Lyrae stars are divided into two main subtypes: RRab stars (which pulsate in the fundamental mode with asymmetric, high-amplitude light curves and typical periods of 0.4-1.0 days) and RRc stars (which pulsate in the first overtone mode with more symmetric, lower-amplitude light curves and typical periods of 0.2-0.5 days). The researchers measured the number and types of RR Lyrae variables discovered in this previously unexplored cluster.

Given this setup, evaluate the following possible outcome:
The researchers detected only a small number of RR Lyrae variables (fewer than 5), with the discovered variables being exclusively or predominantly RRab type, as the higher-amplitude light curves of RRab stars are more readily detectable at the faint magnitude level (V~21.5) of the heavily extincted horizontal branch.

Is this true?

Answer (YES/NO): NO